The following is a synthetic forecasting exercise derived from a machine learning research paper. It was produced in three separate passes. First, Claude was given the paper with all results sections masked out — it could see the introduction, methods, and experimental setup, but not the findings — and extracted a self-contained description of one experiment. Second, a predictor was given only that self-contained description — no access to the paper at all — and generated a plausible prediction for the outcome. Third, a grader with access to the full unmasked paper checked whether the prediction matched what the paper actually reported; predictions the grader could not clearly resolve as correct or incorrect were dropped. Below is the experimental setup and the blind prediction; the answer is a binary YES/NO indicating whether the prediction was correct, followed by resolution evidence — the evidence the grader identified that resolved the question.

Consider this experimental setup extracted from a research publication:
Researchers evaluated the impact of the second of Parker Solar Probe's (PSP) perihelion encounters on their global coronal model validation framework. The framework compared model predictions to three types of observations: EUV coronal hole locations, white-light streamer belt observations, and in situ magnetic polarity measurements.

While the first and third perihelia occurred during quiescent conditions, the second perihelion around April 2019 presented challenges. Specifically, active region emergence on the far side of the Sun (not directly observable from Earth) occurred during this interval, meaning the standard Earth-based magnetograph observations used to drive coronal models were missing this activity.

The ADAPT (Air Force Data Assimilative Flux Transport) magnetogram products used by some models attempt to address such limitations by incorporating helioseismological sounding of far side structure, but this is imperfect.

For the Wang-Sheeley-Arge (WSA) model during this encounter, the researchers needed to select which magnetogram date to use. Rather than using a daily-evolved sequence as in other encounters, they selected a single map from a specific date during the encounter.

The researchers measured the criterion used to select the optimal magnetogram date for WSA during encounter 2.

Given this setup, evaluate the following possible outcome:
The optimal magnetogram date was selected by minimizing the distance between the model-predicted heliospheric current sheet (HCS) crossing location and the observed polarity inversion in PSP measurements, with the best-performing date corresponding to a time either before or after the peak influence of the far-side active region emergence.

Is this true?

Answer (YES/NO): NO